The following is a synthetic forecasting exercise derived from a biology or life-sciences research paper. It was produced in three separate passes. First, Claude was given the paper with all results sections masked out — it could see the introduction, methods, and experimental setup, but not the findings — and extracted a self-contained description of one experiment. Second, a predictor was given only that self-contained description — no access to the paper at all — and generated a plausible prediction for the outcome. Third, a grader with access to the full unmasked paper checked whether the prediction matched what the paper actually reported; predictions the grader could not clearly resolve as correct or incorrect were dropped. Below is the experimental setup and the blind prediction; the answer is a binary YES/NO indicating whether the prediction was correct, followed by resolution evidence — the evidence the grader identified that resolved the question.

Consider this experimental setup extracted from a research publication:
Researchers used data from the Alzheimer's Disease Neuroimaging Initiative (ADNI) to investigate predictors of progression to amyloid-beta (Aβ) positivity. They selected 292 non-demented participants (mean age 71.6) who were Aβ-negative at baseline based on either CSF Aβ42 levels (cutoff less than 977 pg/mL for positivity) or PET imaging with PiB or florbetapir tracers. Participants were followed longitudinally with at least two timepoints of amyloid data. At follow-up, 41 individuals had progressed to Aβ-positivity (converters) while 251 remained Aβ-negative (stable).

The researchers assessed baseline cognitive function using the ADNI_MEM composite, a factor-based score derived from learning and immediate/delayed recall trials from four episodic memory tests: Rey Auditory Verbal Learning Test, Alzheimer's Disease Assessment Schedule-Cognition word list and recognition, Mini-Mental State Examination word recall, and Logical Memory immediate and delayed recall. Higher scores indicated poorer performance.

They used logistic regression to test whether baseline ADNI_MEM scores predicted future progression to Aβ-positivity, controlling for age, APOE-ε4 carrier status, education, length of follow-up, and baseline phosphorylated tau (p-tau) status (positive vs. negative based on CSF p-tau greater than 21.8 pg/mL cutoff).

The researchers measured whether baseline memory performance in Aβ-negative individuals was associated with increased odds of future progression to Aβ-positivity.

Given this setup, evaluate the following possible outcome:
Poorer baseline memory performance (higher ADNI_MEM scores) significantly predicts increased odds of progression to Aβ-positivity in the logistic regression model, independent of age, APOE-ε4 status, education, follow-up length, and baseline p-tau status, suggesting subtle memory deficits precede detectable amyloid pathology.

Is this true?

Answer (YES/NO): YES